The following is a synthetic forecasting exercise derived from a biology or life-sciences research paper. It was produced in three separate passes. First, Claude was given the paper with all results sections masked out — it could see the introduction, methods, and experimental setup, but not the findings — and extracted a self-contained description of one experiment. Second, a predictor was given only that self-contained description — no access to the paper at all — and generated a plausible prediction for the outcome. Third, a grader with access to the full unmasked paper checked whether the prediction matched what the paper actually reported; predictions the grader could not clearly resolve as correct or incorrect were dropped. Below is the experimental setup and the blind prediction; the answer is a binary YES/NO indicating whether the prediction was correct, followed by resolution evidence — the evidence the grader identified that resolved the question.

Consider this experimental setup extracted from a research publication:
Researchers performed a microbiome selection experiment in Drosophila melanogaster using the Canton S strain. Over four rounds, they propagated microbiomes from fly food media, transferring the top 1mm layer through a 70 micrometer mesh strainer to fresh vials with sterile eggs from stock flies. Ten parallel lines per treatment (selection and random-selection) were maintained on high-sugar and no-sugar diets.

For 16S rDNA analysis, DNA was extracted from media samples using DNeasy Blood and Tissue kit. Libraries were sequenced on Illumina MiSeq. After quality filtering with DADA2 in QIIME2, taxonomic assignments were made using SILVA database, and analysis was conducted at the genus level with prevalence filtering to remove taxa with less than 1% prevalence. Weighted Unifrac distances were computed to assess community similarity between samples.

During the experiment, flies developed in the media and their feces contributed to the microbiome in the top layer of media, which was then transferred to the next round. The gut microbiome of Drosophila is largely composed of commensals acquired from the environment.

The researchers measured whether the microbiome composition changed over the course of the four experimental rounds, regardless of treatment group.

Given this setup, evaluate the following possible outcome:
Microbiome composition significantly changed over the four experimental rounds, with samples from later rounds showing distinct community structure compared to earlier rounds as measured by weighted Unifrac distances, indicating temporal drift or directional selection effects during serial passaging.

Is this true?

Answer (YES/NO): NO